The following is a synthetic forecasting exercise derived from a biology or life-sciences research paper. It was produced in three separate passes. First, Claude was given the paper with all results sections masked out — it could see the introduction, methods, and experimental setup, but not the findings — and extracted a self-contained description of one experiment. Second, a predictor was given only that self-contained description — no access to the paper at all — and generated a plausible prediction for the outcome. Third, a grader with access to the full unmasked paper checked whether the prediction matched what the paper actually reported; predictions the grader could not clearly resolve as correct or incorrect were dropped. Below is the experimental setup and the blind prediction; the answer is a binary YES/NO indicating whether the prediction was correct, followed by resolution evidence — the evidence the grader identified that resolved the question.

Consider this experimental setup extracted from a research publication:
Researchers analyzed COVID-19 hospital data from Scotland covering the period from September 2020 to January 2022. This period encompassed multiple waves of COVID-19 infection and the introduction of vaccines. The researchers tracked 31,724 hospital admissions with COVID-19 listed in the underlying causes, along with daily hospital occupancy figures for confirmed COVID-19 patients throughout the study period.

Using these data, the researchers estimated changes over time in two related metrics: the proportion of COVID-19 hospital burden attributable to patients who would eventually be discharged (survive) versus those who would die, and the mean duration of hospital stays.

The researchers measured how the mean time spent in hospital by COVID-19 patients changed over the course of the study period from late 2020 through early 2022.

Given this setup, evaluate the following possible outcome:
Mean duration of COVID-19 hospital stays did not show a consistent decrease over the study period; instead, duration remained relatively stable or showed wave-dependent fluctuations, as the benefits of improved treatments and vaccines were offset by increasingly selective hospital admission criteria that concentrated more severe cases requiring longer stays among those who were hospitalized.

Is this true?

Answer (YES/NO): NO